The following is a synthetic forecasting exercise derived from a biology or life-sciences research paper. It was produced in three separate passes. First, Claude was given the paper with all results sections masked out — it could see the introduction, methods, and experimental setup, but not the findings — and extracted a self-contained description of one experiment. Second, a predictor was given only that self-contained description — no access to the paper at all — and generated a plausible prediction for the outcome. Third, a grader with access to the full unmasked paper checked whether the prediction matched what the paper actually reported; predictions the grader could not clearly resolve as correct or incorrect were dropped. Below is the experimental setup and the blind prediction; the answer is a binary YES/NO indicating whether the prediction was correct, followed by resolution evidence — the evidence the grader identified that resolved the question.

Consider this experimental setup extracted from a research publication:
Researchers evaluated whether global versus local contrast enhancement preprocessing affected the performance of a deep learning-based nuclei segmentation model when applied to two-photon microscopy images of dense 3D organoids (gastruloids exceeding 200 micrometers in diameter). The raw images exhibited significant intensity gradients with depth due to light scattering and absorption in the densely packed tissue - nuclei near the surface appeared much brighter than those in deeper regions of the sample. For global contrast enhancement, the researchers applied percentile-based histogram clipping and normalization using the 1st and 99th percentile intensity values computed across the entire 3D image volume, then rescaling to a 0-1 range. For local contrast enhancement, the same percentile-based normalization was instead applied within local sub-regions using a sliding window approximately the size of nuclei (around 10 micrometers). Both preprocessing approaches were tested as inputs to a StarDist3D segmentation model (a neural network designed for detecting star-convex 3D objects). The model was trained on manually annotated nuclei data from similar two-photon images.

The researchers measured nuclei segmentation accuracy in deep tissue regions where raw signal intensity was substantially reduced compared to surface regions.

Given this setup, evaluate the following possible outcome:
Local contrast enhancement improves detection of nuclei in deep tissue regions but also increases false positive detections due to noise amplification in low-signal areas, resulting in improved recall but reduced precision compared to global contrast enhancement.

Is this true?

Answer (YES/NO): NO